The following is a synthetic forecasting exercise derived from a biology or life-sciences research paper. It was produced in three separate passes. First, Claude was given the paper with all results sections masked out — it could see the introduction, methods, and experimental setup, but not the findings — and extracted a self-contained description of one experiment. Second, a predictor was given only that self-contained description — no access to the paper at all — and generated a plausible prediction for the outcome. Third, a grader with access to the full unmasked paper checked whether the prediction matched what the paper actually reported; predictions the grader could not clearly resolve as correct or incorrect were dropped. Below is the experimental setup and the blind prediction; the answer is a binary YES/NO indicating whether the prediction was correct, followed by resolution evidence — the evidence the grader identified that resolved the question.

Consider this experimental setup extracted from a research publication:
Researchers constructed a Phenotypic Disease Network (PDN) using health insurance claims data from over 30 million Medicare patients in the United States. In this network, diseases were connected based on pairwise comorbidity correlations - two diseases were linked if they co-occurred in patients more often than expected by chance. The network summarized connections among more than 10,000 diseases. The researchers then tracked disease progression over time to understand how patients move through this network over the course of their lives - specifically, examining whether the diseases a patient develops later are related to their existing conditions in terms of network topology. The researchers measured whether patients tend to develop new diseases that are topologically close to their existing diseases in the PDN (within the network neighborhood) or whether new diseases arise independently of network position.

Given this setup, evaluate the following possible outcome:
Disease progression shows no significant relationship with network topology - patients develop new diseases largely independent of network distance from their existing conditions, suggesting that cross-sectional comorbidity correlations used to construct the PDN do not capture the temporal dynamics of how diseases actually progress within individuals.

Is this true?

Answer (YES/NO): NO